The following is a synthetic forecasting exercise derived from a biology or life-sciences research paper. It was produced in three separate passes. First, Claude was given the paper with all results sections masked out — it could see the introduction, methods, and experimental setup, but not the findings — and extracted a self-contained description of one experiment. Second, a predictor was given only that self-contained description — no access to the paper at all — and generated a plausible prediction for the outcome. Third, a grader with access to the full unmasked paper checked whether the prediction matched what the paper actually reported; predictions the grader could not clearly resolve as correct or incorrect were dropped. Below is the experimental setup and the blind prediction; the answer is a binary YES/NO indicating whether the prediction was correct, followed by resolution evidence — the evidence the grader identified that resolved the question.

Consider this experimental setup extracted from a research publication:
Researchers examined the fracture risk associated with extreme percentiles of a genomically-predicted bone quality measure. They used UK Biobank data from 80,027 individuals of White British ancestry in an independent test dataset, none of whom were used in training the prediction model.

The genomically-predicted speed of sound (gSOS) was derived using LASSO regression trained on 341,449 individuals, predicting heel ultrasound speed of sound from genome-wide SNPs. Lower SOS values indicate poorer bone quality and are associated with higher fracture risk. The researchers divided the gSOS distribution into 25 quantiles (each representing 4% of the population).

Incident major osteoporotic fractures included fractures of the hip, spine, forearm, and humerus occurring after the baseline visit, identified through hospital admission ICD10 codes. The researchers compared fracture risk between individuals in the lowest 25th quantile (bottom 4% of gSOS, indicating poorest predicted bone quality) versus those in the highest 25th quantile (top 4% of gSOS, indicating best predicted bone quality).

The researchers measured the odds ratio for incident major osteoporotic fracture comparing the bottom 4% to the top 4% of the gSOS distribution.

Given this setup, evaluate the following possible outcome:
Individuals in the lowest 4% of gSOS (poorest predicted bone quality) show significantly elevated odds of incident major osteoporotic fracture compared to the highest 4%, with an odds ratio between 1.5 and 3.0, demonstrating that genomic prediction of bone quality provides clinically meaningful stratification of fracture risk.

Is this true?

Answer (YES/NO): NO